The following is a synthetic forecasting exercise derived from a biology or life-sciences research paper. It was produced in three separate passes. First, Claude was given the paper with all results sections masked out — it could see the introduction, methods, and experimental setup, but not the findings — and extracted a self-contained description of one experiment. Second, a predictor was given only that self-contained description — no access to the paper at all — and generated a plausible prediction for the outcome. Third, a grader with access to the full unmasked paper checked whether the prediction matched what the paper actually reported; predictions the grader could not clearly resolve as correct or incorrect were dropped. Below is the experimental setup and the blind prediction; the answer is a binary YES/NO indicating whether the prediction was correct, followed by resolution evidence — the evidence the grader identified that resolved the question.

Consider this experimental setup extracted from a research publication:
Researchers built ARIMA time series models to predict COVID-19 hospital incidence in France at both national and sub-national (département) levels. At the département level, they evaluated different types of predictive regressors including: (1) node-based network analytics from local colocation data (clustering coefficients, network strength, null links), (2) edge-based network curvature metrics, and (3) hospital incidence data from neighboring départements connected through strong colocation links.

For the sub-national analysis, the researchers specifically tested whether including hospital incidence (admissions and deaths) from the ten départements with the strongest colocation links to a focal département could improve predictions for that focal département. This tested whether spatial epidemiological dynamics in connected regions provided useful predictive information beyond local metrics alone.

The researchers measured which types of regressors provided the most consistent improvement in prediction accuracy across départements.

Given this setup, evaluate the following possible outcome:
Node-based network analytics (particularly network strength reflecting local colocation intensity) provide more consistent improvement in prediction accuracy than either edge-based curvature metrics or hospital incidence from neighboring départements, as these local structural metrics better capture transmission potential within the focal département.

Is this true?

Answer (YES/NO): NO